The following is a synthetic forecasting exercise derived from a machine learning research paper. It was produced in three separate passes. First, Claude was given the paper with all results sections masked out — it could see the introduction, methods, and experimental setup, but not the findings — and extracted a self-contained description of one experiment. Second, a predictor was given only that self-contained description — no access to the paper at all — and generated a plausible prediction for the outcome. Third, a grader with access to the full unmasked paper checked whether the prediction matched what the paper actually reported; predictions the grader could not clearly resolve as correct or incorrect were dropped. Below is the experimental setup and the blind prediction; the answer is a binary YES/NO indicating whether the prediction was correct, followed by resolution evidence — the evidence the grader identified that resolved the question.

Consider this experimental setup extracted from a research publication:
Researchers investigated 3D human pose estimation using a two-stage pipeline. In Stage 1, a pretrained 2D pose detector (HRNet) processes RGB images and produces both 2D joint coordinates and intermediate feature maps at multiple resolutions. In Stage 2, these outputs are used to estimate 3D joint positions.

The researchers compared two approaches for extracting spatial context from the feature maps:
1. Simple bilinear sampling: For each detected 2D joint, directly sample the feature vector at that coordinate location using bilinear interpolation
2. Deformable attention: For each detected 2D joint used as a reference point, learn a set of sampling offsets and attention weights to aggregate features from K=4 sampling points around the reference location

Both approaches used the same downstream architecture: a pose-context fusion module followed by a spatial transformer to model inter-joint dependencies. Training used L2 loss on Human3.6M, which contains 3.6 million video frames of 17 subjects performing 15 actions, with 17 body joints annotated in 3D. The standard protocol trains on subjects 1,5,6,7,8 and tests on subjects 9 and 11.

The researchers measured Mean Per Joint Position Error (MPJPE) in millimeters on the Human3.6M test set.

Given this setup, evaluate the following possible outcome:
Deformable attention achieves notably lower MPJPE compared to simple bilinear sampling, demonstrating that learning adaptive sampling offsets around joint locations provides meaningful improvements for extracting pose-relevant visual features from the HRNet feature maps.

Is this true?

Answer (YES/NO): YES